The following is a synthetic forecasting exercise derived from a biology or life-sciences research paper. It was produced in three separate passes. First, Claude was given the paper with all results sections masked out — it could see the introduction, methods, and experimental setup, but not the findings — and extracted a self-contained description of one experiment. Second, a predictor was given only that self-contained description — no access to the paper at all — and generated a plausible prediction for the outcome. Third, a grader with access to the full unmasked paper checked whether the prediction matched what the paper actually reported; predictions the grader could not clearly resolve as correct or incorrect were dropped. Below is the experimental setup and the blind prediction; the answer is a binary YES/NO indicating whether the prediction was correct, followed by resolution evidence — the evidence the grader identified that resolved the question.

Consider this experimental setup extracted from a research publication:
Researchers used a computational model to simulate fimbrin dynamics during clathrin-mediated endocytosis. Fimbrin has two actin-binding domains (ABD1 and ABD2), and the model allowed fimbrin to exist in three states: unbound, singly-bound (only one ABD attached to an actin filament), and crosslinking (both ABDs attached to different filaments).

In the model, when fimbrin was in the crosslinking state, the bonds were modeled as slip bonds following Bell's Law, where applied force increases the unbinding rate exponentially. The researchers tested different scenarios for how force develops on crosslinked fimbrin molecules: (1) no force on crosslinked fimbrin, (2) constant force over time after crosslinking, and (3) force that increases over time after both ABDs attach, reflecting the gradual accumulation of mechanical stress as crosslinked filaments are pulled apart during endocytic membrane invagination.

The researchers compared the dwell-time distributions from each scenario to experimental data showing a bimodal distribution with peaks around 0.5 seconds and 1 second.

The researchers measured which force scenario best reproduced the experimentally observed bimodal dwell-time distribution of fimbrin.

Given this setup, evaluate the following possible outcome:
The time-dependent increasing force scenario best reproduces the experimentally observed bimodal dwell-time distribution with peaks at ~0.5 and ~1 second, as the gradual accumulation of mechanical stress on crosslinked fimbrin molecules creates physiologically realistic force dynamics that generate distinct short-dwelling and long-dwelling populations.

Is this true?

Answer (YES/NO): YES